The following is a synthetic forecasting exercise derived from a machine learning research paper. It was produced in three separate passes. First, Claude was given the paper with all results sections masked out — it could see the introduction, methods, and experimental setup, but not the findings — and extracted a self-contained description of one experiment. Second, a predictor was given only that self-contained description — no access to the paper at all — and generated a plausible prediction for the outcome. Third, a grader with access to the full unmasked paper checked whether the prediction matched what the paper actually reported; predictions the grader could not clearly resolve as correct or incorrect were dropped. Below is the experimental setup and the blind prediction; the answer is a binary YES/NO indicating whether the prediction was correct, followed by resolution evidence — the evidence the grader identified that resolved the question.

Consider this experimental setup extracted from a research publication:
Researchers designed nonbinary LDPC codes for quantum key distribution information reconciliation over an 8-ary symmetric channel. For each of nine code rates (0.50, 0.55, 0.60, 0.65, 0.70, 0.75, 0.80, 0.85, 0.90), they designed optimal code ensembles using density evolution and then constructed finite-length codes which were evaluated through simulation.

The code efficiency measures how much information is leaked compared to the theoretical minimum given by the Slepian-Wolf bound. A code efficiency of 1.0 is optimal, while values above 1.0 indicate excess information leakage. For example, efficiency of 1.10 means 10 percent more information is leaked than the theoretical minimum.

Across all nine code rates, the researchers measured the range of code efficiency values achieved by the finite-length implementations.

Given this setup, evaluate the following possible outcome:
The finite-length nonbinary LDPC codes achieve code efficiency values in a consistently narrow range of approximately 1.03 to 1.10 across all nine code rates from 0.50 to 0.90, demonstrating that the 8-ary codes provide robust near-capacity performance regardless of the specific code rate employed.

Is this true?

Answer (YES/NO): NO